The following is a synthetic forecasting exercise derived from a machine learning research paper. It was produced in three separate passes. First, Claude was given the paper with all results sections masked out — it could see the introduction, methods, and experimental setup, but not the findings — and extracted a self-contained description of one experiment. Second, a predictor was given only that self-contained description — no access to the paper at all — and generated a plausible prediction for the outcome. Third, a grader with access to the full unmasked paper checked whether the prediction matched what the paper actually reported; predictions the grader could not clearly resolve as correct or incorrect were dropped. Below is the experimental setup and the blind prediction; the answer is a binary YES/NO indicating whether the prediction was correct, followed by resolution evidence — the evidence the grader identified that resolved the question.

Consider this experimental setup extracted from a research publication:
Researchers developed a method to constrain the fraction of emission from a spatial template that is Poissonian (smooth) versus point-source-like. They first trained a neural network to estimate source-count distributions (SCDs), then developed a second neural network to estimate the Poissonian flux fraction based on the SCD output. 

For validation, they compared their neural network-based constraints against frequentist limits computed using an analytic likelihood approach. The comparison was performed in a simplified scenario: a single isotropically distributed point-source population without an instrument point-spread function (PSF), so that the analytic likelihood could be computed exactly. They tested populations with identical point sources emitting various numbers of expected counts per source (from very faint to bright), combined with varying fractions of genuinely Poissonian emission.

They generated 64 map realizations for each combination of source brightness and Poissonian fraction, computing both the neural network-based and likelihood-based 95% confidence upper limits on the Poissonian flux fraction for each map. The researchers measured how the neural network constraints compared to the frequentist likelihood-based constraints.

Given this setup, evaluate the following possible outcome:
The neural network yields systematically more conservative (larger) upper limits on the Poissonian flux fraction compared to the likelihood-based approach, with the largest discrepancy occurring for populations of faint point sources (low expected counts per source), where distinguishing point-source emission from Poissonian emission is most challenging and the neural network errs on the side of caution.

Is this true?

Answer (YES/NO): NO